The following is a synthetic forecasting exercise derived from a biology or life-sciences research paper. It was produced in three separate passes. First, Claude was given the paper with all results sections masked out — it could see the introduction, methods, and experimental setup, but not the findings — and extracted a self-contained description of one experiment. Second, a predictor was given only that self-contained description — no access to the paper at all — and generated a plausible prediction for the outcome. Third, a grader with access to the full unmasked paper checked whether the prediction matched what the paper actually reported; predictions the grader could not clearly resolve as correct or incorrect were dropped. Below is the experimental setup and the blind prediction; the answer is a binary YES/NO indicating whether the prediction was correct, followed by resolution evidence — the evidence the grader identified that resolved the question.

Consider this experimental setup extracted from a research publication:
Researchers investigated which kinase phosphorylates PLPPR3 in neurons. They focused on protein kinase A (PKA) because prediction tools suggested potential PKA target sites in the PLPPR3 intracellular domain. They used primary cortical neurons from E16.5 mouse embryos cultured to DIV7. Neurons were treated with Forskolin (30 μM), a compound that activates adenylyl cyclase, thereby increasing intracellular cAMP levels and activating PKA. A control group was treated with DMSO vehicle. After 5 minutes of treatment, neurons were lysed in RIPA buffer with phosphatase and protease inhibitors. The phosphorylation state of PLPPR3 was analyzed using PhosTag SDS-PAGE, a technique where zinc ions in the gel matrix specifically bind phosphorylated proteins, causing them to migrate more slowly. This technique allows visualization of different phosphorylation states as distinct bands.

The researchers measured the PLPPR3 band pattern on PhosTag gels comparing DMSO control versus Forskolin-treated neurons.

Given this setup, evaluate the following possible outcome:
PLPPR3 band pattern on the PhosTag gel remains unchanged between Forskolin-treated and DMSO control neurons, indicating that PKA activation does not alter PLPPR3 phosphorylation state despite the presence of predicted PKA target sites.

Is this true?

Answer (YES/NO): NO